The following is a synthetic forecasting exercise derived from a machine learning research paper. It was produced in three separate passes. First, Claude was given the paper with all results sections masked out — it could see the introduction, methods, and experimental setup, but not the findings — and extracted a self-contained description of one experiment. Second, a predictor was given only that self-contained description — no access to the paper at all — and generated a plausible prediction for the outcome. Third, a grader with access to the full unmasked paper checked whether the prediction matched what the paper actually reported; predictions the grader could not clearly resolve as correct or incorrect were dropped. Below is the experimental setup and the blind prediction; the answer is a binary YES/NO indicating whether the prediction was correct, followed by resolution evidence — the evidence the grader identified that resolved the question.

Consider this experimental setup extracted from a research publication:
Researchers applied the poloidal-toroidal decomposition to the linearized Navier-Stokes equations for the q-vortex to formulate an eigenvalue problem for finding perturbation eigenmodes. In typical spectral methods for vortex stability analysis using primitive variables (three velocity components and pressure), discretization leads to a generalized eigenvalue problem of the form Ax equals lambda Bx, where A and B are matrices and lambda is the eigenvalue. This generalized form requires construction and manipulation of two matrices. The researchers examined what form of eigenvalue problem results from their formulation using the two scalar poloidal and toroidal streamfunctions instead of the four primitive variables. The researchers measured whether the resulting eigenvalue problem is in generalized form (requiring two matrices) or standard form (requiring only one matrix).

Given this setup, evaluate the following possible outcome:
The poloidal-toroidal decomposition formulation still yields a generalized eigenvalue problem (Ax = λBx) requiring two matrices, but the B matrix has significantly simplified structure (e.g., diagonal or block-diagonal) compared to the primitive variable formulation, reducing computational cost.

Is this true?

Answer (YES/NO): NO